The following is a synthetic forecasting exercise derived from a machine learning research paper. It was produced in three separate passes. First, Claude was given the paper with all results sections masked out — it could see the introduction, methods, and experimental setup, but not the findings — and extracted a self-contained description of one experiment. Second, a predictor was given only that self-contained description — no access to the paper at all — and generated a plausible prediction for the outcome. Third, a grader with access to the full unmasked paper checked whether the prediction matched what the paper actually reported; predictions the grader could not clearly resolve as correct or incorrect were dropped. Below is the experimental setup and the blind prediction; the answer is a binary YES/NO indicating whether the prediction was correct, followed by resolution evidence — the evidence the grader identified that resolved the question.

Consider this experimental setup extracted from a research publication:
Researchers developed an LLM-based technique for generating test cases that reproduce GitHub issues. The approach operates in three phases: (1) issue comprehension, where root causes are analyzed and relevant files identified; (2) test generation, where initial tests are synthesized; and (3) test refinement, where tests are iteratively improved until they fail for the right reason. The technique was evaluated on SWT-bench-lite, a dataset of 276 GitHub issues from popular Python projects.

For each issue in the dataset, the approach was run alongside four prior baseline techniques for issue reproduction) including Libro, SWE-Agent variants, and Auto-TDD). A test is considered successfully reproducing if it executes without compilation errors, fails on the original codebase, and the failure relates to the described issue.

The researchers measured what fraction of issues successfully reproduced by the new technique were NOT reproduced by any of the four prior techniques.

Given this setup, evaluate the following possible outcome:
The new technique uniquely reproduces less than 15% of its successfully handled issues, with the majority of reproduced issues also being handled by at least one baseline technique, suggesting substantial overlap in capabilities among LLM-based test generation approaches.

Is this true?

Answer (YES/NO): NO